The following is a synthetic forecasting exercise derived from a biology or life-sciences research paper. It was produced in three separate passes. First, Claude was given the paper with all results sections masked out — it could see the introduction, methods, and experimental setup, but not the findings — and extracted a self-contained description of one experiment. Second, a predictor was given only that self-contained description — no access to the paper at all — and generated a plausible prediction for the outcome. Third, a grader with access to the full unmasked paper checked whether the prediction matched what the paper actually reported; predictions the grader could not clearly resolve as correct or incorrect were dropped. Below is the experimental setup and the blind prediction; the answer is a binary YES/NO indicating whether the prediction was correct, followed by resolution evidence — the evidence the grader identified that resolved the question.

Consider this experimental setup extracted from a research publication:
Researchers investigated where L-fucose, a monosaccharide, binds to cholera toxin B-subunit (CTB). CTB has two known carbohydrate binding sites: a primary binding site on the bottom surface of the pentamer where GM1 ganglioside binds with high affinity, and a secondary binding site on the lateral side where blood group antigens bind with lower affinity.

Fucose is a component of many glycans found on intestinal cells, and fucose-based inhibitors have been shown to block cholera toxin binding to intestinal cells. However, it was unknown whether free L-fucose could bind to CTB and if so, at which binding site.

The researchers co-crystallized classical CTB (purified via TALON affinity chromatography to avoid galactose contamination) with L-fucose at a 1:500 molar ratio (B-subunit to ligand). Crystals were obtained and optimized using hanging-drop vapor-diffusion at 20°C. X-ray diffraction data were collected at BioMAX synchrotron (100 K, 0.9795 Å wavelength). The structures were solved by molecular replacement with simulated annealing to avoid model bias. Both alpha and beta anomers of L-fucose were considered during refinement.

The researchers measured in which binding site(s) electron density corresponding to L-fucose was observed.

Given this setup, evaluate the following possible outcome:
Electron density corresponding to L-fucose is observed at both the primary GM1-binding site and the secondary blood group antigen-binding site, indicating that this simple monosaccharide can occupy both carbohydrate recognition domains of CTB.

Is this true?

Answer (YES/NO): NO